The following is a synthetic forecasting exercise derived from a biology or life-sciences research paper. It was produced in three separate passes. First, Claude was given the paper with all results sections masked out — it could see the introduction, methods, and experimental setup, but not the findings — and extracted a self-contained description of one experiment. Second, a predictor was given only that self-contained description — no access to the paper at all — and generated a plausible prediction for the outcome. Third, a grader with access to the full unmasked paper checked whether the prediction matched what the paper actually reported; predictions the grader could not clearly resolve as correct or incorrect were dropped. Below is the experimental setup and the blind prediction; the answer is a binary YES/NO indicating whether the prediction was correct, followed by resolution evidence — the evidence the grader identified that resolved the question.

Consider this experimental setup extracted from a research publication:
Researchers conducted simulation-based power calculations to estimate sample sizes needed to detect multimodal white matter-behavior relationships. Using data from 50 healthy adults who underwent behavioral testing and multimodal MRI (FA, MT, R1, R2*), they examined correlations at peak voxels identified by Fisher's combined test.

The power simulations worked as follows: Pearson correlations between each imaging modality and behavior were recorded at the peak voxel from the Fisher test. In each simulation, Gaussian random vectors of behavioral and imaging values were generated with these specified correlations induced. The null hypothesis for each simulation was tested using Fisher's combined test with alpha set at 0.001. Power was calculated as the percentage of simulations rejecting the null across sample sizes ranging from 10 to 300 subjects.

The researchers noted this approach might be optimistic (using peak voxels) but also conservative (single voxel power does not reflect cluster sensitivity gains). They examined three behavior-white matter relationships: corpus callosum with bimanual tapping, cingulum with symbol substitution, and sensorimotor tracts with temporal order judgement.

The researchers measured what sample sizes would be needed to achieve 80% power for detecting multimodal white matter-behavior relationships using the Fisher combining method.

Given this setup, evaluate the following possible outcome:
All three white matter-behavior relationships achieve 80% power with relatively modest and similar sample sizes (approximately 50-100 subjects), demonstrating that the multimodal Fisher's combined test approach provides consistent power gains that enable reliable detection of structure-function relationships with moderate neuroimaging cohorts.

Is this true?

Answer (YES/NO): NO